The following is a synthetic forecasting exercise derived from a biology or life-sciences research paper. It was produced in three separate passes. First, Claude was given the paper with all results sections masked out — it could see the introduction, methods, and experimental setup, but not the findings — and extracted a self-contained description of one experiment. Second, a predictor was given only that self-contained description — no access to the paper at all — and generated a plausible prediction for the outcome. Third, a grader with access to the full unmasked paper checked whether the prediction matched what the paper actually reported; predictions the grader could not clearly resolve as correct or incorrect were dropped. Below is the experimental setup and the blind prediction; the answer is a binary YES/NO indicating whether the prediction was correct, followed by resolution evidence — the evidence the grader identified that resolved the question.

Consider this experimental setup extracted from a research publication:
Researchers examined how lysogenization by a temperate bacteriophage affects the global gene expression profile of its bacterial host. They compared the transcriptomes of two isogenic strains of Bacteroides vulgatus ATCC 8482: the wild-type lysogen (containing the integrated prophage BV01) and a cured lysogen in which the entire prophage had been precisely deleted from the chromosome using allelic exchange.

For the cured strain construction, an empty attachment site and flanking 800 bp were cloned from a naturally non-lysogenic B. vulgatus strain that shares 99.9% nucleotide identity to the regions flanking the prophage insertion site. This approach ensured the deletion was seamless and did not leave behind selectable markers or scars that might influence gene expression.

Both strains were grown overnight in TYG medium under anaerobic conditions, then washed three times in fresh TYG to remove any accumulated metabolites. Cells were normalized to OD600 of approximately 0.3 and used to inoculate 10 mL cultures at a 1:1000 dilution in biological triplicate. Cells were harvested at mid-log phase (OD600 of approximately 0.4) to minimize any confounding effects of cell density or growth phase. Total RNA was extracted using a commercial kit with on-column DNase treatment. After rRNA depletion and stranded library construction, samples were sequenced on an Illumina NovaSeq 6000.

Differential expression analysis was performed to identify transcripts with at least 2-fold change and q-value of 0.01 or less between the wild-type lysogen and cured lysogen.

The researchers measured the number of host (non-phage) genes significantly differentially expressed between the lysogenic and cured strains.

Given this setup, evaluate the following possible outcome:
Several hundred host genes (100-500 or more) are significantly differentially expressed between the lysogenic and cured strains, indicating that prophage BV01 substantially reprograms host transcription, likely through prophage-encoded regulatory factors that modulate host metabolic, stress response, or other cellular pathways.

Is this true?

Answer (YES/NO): NO